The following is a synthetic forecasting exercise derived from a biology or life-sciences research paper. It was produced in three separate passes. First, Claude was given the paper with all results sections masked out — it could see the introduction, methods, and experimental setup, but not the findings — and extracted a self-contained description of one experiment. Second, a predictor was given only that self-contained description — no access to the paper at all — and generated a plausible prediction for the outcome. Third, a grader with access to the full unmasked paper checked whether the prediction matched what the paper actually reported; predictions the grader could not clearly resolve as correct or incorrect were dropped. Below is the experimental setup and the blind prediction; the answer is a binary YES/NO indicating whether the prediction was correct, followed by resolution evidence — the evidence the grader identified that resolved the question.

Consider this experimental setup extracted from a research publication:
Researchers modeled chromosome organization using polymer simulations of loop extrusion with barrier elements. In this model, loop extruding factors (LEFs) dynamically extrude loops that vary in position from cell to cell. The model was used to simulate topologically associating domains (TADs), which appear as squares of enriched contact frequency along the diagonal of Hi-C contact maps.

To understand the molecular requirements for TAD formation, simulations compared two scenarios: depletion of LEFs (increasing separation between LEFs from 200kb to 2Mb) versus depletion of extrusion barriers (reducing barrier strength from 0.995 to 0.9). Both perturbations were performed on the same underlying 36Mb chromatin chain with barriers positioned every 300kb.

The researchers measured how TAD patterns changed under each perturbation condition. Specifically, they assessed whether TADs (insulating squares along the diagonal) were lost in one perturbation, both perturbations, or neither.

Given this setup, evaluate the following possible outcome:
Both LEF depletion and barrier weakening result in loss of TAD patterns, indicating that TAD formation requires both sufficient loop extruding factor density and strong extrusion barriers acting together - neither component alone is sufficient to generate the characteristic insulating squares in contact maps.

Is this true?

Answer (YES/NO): YES